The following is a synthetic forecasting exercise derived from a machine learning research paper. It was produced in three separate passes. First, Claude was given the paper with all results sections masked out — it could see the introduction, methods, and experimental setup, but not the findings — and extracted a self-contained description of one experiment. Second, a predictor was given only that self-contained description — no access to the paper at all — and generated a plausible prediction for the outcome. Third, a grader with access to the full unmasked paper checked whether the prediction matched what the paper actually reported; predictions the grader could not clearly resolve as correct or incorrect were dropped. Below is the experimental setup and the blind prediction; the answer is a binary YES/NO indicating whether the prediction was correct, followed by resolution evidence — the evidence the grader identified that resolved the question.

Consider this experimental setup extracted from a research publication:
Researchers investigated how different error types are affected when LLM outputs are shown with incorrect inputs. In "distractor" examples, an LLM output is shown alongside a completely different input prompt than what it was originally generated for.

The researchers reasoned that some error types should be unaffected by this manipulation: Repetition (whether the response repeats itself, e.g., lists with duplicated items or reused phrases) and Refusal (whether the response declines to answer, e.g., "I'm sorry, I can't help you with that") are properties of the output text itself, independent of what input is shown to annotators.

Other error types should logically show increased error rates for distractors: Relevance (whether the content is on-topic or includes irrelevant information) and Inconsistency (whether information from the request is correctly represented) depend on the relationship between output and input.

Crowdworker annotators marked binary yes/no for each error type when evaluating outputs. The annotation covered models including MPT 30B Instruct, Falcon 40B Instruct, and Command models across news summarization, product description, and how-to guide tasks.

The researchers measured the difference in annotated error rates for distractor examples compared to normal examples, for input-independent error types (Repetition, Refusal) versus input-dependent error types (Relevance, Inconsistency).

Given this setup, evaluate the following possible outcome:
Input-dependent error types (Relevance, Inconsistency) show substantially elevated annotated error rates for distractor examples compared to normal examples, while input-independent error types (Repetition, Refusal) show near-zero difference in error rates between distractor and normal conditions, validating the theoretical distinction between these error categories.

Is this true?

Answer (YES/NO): YES